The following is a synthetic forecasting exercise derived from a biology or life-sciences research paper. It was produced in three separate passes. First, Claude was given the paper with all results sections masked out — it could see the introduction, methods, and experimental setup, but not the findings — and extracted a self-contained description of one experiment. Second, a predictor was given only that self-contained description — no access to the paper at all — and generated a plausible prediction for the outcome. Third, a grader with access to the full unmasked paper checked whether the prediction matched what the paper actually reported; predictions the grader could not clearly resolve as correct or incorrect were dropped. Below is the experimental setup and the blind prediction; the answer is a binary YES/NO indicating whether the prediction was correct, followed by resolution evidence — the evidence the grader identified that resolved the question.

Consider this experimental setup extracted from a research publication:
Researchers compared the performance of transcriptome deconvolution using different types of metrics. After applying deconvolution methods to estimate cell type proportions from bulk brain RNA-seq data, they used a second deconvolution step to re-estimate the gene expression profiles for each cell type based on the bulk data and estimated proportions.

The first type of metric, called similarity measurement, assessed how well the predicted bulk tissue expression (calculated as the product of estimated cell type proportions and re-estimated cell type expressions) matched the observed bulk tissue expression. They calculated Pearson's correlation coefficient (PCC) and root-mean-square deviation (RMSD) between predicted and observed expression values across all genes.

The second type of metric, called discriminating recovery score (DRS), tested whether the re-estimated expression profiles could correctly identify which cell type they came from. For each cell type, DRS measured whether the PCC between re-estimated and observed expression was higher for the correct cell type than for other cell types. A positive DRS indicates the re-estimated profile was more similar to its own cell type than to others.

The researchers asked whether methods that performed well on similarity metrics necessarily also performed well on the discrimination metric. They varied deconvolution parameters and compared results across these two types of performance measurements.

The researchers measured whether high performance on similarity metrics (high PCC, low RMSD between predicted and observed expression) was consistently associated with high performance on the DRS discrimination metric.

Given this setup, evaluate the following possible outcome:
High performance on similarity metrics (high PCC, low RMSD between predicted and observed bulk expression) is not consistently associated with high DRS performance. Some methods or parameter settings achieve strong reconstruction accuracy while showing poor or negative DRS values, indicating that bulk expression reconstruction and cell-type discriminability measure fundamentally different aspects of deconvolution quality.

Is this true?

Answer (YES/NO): NO